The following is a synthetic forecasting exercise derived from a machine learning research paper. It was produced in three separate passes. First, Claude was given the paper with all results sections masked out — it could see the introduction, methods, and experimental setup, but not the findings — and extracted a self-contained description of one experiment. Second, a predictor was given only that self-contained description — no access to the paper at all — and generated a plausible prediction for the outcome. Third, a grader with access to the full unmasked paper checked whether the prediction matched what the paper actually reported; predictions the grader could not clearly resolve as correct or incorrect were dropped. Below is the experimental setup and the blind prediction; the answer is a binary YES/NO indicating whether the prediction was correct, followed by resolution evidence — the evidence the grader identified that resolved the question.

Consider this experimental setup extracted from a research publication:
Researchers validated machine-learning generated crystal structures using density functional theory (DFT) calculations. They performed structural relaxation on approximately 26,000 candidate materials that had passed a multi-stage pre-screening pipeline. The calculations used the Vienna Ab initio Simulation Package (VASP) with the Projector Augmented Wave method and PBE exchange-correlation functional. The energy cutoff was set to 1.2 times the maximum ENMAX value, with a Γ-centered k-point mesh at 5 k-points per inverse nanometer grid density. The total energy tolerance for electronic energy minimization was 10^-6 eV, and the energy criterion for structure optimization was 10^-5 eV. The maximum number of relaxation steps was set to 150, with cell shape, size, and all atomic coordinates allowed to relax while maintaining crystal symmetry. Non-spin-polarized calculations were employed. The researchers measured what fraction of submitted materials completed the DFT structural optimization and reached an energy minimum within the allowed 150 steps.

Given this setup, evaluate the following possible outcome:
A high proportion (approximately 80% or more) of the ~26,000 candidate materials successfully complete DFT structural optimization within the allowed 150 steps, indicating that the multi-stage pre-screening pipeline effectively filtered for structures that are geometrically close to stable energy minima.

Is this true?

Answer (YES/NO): NO